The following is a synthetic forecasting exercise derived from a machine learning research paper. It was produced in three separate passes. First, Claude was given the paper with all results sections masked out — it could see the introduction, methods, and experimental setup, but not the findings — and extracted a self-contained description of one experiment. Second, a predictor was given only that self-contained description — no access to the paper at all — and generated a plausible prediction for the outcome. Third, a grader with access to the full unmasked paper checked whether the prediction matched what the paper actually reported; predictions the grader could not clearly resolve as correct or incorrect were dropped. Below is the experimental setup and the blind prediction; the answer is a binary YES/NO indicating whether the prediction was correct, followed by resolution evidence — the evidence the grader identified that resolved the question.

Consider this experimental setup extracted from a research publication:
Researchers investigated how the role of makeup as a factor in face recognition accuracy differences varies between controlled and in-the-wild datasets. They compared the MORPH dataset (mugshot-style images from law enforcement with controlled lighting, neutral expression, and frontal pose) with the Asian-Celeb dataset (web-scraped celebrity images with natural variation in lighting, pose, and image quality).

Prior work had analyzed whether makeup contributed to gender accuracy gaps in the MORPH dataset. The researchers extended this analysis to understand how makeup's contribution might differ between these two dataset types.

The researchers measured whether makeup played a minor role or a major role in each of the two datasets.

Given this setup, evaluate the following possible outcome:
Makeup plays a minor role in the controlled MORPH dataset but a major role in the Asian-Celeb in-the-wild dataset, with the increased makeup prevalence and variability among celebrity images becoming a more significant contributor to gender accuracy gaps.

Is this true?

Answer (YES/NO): YES